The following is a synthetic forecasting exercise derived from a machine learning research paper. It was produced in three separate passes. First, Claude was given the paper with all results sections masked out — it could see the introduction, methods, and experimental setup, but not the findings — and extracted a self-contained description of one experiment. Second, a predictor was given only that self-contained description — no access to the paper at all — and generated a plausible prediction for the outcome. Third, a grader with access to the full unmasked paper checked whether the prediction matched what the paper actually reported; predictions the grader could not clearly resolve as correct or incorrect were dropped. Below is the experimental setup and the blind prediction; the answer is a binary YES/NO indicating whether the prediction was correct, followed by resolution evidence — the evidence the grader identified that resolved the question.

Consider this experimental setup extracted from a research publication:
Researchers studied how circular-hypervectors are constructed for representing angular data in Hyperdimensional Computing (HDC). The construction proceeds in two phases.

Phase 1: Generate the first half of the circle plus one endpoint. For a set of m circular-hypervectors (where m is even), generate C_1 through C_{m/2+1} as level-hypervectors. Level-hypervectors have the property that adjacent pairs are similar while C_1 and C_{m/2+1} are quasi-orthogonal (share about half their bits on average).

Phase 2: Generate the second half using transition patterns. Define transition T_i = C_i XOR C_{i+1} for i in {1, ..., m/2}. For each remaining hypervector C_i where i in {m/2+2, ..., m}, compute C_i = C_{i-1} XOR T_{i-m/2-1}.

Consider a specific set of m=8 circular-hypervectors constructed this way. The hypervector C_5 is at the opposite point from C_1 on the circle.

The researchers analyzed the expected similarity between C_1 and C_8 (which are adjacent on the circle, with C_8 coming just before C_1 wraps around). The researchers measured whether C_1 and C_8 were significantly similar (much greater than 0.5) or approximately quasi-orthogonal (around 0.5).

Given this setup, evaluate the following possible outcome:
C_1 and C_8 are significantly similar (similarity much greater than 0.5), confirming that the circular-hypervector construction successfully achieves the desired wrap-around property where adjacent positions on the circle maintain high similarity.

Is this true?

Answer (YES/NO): YES